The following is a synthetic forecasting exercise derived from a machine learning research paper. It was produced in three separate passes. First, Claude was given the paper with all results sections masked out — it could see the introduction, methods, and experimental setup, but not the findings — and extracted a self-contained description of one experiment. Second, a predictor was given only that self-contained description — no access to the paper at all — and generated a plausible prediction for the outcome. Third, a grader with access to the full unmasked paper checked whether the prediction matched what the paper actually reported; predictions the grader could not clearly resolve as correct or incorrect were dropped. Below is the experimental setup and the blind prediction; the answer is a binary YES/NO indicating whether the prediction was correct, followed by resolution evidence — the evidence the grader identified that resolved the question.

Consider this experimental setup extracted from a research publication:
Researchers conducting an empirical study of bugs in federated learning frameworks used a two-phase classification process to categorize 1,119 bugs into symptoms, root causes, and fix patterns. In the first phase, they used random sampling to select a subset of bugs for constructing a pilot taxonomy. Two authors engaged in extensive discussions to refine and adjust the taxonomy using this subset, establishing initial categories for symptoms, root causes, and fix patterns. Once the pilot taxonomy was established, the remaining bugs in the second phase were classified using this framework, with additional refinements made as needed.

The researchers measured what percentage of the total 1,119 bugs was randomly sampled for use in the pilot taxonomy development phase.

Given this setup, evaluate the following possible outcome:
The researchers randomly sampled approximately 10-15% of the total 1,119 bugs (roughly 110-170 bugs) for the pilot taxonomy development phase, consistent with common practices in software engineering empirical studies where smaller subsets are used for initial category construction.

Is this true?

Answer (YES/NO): NO